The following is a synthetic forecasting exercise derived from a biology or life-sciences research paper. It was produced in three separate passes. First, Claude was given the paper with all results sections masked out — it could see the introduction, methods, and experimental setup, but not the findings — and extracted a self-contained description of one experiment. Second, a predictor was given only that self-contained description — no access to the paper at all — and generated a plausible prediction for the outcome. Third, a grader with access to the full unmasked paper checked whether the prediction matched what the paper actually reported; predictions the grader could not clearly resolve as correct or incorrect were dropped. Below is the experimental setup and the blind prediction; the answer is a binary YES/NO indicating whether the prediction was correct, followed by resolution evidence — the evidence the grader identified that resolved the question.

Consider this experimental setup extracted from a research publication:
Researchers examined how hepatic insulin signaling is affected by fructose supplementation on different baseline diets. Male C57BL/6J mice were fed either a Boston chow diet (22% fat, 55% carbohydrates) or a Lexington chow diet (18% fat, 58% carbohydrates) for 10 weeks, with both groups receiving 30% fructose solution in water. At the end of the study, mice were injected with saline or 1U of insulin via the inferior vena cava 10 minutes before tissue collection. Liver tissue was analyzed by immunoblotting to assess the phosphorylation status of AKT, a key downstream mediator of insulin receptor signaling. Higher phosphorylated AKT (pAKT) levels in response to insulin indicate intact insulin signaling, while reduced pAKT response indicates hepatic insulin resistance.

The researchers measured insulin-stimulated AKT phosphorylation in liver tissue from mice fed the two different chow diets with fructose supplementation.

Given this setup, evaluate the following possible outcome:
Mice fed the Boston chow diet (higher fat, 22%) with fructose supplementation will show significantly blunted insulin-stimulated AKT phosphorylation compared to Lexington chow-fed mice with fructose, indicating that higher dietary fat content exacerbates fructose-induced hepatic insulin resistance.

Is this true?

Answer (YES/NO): YES